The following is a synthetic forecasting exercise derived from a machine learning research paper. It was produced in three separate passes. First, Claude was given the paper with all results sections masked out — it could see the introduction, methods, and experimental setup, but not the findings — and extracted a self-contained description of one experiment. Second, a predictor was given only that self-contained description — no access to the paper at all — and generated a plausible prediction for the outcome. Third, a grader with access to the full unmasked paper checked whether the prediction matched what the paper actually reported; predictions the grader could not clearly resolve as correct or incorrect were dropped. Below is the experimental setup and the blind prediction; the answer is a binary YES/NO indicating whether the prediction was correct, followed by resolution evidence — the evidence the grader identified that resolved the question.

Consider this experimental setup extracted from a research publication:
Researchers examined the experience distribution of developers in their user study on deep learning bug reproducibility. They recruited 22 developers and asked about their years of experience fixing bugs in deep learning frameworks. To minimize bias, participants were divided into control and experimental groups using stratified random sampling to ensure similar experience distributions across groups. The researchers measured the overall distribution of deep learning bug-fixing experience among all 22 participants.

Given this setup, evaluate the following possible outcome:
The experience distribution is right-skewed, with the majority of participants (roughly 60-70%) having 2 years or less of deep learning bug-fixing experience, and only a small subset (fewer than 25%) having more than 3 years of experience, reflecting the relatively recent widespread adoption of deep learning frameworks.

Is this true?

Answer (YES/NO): NO